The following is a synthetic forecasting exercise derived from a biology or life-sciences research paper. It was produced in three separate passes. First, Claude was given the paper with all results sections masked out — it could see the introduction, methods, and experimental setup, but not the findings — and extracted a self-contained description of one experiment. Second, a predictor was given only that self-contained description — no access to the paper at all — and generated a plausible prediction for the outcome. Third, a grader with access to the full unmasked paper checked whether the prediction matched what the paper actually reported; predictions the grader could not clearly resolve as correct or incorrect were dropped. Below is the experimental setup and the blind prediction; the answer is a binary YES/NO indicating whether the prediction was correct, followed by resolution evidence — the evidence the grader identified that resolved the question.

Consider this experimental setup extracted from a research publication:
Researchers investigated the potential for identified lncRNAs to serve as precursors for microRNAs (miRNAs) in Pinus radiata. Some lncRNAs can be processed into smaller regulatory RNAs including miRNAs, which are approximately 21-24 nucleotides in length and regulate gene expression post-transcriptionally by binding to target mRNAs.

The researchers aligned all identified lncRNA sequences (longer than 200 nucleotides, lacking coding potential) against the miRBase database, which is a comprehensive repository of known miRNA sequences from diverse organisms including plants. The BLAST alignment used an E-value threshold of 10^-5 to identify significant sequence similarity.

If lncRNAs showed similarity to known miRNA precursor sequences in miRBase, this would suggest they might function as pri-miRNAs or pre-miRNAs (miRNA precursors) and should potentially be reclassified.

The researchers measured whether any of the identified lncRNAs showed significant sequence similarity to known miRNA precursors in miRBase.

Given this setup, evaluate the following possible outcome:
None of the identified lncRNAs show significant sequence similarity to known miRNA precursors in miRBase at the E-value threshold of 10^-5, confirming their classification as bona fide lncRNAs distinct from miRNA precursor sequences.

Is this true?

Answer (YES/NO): NO